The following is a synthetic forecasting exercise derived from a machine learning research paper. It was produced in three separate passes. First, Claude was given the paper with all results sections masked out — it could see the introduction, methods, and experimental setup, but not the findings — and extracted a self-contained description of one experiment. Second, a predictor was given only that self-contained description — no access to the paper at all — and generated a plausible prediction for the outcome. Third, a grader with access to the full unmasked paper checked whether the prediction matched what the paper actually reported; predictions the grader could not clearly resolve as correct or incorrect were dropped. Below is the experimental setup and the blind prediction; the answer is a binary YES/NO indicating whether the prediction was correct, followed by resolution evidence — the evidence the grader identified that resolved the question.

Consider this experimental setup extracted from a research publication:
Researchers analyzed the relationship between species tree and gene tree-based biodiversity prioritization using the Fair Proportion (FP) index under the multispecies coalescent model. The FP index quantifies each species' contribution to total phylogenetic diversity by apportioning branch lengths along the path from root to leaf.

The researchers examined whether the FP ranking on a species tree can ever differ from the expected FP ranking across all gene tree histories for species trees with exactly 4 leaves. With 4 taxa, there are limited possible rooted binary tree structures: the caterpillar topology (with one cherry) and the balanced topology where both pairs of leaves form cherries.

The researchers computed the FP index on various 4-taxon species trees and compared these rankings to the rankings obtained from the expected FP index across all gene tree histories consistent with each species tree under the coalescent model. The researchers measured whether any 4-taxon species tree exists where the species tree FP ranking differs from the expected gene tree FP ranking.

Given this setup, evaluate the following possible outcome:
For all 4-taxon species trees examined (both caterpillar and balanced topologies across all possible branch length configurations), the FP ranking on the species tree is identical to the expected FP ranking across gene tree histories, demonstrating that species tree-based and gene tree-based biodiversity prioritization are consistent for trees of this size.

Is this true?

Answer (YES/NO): YES